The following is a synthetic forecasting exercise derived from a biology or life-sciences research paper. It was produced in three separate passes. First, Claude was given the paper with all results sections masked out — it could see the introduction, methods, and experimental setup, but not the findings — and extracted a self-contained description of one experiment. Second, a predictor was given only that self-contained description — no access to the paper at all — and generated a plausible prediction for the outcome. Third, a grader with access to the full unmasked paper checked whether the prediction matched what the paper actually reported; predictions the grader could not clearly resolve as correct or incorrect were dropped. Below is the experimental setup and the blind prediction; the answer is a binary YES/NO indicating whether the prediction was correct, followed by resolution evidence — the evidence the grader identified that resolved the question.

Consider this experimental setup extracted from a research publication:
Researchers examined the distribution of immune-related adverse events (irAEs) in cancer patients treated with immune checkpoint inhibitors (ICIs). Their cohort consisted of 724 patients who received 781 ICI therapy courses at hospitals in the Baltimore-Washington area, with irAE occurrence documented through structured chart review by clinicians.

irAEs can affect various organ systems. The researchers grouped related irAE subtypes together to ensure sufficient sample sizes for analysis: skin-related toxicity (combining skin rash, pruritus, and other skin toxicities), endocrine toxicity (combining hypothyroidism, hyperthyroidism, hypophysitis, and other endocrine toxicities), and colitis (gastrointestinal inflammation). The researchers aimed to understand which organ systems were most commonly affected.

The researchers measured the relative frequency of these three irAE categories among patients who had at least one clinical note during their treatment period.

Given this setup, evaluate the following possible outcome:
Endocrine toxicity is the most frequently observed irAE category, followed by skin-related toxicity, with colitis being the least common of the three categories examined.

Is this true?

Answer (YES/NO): NO